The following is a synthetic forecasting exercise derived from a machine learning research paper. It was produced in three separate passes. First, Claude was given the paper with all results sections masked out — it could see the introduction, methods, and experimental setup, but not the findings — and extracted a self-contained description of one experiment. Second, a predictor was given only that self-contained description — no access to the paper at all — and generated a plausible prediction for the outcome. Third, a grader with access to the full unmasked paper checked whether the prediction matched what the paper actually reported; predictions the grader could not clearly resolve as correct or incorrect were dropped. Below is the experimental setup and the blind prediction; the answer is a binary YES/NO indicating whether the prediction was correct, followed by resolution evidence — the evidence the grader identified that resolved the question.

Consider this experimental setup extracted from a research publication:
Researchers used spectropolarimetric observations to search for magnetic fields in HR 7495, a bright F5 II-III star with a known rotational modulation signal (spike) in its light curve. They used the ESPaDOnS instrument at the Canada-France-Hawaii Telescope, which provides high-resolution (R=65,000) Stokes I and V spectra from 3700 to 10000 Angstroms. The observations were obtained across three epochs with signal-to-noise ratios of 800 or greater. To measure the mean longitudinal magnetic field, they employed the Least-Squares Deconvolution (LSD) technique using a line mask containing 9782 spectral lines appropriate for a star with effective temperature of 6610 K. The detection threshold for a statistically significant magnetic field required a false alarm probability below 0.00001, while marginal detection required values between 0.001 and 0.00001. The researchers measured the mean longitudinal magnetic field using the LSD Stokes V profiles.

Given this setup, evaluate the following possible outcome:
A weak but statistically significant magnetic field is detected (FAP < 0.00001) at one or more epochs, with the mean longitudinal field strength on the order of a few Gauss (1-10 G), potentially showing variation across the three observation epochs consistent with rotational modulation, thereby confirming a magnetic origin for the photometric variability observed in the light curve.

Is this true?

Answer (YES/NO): NO